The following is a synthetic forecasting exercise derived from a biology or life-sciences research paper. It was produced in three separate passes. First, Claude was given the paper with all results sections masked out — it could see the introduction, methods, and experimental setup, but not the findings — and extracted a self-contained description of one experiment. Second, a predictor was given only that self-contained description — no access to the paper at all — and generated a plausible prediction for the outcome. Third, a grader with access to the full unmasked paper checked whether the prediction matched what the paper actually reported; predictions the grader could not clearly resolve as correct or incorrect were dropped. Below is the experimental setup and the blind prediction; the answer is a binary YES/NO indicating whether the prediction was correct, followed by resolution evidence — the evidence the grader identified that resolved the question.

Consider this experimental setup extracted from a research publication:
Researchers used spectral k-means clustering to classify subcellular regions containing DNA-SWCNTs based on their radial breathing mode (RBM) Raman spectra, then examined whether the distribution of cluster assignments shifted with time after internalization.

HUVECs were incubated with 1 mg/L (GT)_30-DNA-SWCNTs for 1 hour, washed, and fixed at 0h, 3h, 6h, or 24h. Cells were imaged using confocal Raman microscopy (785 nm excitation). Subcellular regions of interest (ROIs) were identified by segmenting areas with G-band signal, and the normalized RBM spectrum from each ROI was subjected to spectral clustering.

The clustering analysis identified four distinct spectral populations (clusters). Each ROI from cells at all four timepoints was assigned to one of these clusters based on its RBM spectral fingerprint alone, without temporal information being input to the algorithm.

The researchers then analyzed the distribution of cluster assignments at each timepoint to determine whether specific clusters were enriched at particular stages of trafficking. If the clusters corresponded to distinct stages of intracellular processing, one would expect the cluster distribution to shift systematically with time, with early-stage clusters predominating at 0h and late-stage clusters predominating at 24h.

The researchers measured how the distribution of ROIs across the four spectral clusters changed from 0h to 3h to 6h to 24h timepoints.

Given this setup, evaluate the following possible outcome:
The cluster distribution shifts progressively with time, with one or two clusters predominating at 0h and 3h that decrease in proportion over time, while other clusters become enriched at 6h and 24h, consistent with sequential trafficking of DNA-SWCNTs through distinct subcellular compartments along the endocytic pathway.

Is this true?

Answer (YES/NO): YES